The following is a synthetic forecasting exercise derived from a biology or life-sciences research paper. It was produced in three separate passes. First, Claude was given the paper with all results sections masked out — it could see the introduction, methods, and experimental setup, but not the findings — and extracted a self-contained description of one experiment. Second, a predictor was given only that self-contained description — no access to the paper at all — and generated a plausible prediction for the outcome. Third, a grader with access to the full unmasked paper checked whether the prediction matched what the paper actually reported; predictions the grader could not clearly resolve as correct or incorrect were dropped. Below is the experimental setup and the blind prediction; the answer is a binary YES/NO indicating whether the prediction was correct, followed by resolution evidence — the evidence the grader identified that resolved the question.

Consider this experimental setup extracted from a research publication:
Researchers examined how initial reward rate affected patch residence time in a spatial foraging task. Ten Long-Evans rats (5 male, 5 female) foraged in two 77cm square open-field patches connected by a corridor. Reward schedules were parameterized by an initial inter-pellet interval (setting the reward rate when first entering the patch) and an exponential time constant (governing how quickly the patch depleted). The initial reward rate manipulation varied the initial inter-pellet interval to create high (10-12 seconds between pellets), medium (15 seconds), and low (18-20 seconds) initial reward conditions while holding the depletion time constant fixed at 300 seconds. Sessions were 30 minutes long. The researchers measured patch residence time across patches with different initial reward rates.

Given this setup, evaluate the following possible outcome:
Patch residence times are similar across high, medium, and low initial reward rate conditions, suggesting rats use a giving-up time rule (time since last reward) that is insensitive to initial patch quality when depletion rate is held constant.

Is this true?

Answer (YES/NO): NO